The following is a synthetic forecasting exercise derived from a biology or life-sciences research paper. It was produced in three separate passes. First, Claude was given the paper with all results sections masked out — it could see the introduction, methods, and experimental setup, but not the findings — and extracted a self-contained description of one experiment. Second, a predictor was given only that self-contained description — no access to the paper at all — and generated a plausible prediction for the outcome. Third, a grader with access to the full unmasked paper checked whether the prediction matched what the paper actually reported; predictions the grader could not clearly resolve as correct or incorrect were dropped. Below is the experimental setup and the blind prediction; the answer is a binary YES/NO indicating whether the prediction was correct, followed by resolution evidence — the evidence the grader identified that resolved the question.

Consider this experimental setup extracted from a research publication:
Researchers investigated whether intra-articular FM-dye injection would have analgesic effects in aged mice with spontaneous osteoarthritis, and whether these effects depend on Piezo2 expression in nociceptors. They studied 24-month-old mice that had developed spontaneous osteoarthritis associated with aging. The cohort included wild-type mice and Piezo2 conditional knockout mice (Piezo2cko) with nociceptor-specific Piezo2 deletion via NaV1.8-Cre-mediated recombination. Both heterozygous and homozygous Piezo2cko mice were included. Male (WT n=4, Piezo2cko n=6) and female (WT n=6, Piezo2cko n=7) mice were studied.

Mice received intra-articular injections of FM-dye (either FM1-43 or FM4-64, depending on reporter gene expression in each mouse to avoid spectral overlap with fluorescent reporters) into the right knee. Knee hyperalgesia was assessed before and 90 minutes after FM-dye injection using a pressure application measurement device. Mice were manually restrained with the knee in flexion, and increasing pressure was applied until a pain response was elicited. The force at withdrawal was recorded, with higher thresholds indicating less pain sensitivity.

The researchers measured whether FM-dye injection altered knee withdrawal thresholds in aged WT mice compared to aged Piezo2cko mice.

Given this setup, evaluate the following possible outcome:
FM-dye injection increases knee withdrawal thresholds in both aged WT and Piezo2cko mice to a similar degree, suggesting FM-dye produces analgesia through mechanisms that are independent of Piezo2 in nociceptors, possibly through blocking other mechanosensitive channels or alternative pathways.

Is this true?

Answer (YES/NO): NO